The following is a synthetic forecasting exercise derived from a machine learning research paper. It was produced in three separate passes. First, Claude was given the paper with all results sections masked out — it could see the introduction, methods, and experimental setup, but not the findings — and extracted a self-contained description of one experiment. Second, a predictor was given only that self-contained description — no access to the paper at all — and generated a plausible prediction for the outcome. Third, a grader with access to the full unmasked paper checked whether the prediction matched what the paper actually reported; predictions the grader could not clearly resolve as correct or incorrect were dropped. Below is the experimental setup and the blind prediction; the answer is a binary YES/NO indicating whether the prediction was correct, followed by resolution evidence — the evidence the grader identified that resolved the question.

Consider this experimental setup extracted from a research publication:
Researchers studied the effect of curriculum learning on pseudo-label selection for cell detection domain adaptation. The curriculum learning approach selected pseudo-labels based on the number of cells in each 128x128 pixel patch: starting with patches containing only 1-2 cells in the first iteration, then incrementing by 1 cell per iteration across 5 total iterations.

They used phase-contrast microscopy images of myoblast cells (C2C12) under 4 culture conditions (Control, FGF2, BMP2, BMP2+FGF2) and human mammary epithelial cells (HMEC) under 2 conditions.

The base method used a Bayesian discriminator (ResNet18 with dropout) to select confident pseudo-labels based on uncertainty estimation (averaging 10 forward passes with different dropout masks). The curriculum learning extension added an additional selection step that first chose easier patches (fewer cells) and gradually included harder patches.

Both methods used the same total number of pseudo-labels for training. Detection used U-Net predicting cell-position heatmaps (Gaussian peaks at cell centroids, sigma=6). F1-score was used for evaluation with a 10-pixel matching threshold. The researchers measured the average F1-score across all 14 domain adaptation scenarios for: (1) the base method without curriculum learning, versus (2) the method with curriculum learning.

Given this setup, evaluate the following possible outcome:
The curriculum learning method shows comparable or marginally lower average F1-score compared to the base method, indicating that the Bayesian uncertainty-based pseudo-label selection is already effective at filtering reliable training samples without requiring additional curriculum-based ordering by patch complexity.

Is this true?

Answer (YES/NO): NO